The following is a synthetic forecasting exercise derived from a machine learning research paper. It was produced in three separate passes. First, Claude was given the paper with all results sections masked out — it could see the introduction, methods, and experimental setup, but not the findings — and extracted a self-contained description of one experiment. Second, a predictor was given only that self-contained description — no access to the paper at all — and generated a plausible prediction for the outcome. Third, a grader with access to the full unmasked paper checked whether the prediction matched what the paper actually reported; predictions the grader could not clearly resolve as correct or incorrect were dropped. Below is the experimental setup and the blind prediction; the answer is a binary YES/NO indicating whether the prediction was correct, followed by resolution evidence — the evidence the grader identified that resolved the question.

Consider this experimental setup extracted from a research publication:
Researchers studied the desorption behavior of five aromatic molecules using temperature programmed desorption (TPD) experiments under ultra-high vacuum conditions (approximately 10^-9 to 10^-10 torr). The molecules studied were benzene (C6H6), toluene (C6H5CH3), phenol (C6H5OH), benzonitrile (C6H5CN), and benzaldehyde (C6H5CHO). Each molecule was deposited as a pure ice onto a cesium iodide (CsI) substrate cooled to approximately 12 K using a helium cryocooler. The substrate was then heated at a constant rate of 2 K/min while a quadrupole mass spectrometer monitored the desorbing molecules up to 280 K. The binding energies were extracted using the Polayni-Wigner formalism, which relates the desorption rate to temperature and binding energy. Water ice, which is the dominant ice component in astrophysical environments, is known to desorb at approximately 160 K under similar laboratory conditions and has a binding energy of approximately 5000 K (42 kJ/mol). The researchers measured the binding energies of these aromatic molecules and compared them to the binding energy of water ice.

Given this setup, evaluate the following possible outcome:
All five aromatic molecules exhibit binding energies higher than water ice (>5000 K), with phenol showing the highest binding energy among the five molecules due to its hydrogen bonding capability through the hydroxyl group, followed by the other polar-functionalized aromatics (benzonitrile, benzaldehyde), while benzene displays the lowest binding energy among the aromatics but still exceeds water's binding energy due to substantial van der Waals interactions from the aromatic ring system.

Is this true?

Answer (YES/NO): YES